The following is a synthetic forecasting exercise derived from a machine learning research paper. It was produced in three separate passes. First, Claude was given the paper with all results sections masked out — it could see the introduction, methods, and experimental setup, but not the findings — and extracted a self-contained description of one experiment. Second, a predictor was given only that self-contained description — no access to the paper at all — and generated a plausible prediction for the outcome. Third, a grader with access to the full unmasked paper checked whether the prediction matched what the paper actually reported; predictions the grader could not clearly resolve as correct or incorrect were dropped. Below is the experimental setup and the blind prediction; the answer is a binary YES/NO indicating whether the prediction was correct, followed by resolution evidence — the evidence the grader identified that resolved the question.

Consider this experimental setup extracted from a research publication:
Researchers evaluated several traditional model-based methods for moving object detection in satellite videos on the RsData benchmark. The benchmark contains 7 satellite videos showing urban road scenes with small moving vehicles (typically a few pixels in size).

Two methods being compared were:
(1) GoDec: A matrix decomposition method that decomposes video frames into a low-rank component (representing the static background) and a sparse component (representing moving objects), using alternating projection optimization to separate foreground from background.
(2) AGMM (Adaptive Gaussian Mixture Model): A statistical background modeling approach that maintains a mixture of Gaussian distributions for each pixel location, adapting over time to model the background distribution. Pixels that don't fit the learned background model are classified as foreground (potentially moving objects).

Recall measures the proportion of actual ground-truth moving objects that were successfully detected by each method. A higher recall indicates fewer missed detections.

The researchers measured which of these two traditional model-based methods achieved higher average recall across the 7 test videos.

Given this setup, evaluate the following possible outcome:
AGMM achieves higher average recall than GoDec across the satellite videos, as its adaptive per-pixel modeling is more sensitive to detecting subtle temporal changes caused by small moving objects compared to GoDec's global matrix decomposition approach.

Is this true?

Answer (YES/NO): NO